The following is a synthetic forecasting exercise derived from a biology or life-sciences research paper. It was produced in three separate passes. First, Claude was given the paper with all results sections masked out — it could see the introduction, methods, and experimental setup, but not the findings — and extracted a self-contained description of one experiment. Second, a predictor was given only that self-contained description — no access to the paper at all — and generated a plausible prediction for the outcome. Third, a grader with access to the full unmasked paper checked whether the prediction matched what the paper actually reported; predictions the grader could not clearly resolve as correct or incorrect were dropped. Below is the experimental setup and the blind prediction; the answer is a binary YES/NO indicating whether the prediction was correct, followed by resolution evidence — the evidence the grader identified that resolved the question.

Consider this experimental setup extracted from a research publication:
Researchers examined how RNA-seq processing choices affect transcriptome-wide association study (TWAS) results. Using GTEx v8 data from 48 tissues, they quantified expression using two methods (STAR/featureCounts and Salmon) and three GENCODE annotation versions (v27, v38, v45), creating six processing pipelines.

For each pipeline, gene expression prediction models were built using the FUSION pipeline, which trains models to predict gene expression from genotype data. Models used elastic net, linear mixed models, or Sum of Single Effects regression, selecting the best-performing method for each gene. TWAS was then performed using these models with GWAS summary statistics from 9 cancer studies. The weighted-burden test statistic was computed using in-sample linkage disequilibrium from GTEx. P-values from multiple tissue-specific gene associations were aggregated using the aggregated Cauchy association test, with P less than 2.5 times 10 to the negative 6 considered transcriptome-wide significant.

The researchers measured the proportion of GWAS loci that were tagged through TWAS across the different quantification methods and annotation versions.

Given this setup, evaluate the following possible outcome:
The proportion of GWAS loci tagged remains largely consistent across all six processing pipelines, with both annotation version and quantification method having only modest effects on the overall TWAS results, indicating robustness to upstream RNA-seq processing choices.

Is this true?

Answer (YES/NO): NO